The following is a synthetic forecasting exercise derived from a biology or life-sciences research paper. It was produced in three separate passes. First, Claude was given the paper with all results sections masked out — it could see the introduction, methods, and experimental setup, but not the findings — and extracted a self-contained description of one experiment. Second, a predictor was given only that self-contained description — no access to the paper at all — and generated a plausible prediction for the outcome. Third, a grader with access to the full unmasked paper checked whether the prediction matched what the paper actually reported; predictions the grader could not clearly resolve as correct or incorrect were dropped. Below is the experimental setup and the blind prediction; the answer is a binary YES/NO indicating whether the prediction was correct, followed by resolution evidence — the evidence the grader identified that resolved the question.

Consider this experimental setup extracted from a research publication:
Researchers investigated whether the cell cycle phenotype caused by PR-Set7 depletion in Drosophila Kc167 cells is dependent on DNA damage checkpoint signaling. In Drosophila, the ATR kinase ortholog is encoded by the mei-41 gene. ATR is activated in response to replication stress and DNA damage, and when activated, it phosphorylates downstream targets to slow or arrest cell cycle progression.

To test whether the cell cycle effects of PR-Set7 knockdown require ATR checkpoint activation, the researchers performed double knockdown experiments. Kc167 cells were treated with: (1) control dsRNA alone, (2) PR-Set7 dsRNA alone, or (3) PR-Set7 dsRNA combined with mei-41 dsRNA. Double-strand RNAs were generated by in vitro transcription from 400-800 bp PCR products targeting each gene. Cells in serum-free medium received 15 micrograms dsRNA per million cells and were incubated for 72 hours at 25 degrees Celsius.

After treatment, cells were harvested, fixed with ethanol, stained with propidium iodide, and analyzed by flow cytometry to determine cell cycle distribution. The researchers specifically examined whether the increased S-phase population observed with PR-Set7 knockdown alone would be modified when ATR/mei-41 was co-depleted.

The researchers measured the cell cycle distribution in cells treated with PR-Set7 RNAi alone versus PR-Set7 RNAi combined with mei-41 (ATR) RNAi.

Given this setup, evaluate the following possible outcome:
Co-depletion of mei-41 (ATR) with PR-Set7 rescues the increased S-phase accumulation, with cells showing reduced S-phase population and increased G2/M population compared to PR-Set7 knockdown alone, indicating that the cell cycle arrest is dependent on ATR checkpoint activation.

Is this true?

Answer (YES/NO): YES